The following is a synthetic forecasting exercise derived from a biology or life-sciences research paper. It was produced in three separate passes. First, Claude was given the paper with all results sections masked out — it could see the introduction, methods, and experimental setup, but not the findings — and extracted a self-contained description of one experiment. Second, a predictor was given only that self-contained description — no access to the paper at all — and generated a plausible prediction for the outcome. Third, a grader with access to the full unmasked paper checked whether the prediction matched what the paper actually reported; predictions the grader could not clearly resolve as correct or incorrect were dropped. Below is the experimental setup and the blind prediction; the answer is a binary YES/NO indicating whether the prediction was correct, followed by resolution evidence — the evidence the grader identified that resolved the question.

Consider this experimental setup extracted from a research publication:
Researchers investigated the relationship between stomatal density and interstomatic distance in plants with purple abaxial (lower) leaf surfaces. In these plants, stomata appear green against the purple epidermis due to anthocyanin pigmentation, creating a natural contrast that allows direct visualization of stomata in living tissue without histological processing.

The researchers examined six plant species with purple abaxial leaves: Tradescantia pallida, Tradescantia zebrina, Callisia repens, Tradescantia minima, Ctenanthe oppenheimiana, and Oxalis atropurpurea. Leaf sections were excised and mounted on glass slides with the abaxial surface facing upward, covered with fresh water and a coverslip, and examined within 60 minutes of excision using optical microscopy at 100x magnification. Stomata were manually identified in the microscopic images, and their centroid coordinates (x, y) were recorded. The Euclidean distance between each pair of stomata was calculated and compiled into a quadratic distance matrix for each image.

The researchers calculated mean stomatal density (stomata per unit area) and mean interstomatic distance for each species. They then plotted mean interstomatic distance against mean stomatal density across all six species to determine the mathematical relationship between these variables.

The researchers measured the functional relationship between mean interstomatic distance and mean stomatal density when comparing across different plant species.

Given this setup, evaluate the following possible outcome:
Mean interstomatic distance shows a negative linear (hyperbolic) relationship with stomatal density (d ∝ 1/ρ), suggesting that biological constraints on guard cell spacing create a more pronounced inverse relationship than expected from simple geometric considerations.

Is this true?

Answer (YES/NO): NO